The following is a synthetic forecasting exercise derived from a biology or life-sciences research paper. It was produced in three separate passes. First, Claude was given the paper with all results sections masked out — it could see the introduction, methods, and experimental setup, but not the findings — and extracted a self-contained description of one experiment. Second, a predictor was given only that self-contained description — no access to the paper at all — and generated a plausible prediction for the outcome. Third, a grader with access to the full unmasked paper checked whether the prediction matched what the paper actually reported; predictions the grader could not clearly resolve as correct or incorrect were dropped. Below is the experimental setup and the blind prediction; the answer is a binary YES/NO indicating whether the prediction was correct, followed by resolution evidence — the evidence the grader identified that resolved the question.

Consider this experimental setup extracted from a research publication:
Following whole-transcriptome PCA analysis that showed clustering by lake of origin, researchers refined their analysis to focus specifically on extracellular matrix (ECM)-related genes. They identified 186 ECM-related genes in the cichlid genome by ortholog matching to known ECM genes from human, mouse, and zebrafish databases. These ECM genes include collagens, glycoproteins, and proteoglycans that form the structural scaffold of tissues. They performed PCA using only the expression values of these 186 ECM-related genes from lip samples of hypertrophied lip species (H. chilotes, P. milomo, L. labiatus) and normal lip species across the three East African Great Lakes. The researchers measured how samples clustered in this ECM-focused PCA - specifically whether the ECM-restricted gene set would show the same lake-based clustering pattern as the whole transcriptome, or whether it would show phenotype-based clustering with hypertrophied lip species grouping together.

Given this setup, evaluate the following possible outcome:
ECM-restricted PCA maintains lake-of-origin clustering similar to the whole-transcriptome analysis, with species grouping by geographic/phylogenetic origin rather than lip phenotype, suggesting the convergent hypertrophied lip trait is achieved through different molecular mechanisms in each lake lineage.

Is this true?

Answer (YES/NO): NO